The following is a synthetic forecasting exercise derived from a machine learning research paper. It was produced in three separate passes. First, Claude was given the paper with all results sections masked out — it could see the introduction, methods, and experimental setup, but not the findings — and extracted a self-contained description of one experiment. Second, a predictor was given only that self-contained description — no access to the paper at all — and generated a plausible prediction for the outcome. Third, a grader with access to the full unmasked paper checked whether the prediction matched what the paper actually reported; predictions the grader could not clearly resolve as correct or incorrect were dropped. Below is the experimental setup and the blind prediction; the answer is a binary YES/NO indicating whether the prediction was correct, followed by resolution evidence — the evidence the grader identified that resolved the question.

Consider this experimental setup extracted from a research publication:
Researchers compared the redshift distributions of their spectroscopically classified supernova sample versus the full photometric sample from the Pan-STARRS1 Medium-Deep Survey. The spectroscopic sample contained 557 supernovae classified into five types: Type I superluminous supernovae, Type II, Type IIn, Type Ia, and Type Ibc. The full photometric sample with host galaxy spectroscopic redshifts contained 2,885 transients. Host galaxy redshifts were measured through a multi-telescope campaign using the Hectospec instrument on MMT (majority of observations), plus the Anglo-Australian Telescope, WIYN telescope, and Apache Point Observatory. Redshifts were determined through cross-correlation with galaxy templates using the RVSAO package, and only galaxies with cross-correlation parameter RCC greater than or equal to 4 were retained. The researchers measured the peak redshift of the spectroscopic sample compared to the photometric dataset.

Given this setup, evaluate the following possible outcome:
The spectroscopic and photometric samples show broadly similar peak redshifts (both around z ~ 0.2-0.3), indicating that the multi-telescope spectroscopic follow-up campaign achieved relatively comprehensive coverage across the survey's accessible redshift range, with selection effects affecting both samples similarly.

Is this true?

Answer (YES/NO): NO